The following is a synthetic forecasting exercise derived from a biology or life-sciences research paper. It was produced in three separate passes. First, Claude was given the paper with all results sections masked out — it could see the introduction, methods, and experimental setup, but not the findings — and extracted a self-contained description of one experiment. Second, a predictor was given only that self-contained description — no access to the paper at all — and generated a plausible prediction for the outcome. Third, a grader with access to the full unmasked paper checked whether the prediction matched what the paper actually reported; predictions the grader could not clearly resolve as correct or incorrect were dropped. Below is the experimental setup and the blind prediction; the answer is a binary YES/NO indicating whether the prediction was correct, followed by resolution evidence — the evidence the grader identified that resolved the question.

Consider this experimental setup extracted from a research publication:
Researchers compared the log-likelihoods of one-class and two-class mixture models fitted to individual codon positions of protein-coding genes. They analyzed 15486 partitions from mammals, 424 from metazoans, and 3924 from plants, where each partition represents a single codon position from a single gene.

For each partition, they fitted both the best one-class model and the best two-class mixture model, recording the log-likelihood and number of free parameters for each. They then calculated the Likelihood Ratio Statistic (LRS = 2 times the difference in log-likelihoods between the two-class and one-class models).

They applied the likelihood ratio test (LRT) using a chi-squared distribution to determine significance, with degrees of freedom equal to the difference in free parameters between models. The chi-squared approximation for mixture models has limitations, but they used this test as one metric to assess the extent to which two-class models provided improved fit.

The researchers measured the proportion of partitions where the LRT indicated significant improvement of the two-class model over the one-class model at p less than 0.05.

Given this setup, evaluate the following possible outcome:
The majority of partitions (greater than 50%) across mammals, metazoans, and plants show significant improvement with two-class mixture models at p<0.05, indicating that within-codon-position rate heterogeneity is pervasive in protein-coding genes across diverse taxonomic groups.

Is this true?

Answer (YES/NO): YES